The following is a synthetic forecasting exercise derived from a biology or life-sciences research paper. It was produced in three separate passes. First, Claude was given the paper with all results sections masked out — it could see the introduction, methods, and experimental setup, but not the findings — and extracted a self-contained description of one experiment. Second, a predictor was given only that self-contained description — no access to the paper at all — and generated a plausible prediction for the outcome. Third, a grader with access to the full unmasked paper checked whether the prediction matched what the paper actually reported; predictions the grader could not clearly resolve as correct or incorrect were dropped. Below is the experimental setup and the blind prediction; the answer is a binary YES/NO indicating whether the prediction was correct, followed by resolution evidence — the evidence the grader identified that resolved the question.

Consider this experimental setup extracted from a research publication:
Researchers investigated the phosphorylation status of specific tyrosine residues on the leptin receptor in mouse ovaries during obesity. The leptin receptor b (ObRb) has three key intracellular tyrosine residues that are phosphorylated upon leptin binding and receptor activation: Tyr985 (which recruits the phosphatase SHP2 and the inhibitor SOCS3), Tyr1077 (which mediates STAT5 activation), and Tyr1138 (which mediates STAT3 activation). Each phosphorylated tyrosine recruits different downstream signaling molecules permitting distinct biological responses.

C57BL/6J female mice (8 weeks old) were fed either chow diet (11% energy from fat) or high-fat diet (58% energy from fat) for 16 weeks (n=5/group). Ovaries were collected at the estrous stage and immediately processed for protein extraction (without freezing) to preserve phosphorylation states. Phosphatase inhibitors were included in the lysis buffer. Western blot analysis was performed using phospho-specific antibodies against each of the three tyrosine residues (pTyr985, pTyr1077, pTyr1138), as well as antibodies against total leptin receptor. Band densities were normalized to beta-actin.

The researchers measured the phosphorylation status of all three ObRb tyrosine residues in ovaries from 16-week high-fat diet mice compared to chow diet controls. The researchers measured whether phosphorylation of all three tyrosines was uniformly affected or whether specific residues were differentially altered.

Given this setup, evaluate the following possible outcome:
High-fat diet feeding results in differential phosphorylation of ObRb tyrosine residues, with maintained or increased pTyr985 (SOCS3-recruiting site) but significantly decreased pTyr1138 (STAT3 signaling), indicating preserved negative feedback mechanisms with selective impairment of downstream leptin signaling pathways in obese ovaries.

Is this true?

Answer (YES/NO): NO